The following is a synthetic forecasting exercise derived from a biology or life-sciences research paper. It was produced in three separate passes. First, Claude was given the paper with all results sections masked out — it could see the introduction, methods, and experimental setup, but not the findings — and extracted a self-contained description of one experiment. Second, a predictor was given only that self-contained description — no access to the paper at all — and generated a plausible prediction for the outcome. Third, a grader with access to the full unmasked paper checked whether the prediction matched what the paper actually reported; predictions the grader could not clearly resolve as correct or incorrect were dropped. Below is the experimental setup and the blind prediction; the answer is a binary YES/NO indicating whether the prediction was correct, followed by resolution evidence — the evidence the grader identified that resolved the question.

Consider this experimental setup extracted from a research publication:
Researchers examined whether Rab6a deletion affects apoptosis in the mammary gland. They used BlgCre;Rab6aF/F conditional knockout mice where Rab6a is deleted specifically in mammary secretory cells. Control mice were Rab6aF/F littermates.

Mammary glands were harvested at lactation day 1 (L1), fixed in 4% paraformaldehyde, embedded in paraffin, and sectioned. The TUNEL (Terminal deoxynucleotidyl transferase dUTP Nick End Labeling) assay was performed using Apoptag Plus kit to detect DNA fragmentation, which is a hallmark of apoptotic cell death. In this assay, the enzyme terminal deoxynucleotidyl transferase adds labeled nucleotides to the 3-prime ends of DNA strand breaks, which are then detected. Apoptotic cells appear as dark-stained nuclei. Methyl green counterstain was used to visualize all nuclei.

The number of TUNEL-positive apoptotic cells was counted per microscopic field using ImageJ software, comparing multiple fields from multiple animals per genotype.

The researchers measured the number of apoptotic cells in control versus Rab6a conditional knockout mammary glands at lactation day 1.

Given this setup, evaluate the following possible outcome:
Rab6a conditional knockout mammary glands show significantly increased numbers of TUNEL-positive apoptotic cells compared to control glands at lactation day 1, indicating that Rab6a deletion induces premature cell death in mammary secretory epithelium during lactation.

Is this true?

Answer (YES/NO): YES